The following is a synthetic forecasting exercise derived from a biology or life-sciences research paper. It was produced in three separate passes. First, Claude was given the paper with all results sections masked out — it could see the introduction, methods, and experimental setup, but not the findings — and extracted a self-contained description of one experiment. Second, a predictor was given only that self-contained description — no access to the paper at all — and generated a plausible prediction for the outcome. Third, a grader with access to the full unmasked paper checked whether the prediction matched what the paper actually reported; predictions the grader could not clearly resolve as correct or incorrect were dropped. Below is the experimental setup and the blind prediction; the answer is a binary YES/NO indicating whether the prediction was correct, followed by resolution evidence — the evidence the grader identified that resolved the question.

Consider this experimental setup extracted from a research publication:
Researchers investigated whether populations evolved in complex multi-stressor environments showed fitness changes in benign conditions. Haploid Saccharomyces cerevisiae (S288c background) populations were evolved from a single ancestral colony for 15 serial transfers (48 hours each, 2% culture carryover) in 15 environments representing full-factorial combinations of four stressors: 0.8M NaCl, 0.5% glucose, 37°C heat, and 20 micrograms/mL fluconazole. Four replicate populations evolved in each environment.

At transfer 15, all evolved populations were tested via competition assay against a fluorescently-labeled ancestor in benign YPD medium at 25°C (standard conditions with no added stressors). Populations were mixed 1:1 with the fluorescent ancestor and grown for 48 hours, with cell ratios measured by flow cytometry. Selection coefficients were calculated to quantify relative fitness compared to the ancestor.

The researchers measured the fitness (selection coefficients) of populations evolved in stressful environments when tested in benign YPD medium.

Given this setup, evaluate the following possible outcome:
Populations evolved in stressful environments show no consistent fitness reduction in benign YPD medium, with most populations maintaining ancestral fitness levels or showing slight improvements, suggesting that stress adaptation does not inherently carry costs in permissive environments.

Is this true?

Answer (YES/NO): YES